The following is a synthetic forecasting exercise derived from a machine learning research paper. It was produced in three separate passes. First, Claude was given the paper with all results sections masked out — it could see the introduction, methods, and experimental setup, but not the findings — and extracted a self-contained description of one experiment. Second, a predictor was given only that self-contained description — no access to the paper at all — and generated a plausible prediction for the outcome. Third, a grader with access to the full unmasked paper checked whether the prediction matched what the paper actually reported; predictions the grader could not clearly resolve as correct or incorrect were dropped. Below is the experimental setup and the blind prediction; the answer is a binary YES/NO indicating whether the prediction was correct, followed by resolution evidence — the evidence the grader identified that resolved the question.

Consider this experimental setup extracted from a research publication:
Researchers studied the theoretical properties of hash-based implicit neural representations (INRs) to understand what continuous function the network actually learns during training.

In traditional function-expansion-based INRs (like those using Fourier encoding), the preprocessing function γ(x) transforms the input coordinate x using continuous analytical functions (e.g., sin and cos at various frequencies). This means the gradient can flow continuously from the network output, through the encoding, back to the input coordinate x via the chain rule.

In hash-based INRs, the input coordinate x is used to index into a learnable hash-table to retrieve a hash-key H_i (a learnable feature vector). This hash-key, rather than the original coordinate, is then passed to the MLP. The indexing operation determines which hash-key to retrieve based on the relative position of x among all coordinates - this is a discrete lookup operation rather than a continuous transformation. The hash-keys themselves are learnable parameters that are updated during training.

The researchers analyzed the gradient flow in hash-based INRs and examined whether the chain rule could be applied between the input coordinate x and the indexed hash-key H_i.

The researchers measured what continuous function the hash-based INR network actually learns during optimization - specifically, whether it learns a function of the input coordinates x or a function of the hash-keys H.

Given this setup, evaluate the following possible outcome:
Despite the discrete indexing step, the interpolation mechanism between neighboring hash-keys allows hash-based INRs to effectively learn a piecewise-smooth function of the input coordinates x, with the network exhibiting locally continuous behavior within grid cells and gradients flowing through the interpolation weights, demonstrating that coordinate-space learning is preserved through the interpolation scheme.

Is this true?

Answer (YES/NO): NO